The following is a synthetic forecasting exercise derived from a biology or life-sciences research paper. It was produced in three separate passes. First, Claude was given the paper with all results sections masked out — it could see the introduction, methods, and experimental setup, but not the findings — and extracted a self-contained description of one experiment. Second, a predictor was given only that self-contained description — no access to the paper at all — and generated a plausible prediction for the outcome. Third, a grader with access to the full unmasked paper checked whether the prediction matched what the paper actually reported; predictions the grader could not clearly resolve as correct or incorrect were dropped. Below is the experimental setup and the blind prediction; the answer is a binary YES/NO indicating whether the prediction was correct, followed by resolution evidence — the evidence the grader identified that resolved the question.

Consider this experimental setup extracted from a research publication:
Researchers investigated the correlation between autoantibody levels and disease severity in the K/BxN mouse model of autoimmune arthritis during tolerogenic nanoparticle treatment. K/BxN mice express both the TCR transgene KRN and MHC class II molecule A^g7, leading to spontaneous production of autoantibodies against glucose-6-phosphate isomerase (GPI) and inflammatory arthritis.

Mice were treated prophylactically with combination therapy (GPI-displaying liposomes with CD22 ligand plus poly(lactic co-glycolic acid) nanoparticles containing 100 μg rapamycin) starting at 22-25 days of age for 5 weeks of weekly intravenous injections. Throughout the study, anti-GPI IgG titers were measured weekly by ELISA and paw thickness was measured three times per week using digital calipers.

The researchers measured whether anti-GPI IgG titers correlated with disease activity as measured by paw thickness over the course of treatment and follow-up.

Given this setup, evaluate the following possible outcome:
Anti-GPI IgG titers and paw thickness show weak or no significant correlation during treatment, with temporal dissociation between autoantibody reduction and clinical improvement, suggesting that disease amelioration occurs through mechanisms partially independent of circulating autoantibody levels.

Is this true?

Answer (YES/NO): NO